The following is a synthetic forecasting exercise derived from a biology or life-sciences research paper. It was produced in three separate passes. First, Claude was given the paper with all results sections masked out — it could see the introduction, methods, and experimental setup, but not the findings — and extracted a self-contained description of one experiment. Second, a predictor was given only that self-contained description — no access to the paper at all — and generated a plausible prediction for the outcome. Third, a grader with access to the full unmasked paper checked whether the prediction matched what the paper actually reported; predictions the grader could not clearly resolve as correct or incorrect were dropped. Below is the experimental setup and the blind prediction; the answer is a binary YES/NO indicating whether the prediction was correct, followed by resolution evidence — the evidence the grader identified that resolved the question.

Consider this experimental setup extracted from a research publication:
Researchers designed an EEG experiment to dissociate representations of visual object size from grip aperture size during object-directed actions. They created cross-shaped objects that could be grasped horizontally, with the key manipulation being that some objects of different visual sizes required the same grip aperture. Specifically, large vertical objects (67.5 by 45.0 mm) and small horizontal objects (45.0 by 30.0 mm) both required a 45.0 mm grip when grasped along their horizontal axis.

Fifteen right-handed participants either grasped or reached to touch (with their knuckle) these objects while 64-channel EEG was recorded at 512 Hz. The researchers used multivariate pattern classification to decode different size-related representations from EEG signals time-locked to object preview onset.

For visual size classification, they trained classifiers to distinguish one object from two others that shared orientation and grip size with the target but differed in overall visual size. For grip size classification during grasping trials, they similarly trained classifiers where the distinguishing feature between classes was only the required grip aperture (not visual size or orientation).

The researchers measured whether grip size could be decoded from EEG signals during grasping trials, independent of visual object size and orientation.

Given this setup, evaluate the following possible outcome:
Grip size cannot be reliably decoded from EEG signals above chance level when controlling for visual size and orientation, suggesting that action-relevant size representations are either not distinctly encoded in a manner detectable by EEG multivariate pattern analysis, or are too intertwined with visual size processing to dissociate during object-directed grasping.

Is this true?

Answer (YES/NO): NO